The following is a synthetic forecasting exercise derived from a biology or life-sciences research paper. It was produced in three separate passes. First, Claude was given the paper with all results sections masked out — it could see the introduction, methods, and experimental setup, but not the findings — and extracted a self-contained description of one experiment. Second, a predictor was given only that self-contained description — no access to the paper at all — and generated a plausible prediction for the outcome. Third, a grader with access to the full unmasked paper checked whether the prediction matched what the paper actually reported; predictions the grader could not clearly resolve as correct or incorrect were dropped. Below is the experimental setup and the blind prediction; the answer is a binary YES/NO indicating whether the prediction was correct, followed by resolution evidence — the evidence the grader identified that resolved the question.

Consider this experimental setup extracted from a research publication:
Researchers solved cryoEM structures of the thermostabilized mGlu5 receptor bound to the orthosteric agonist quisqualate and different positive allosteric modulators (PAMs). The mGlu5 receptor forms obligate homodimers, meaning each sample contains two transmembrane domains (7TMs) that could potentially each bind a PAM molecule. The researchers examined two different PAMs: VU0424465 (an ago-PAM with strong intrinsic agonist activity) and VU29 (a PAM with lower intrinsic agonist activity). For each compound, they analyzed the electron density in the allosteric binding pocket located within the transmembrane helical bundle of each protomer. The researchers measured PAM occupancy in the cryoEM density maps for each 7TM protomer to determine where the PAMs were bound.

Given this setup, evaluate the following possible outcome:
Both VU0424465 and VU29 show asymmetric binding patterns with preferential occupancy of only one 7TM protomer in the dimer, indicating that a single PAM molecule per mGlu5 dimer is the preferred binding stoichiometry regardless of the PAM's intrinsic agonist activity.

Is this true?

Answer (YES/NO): NO